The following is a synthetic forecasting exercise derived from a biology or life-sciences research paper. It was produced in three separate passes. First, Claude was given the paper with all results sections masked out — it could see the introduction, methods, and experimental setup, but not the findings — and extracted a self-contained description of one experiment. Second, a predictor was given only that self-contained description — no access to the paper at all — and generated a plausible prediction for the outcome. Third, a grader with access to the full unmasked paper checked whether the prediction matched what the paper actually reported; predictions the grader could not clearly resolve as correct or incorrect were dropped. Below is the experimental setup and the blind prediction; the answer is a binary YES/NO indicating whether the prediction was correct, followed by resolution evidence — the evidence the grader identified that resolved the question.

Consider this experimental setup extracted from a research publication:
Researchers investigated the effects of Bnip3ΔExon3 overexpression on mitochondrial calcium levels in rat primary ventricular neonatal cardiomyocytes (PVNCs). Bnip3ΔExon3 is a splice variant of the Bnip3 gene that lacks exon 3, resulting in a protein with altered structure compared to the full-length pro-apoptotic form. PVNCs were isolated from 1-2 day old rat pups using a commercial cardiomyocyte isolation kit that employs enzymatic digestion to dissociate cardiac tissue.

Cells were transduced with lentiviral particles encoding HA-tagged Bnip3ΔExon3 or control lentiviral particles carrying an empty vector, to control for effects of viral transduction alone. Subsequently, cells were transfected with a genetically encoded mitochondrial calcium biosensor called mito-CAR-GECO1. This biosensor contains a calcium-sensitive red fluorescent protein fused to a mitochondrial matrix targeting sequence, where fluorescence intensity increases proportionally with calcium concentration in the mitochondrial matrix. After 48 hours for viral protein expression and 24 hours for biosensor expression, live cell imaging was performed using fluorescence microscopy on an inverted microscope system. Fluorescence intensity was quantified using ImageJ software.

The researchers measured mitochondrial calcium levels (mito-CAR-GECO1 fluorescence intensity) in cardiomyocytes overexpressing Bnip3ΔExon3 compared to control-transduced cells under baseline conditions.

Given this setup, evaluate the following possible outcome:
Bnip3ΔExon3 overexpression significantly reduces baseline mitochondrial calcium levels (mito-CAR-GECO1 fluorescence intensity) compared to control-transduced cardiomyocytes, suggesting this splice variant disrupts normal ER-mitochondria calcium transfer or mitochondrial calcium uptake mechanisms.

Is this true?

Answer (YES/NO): NO